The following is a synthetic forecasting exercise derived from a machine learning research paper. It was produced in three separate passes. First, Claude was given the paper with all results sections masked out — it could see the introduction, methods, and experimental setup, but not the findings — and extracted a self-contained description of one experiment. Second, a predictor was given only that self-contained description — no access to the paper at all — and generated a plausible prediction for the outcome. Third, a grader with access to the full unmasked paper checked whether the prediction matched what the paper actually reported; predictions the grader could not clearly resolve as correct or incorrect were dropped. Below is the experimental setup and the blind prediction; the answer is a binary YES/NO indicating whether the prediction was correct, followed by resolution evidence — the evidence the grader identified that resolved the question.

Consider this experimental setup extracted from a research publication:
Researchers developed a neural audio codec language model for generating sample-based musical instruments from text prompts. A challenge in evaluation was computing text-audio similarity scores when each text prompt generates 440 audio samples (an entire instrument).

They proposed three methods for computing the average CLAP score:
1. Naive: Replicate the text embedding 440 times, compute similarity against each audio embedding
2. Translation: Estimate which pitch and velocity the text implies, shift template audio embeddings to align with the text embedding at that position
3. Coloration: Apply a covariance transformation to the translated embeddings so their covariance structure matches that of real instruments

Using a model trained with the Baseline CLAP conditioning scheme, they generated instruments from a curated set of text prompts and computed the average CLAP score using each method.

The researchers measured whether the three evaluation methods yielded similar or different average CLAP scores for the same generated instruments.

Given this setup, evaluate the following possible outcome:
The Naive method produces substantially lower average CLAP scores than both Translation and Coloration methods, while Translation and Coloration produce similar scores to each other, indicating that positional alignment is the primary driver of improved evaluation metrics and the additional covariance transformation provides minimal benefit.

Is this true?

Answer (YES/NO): NO